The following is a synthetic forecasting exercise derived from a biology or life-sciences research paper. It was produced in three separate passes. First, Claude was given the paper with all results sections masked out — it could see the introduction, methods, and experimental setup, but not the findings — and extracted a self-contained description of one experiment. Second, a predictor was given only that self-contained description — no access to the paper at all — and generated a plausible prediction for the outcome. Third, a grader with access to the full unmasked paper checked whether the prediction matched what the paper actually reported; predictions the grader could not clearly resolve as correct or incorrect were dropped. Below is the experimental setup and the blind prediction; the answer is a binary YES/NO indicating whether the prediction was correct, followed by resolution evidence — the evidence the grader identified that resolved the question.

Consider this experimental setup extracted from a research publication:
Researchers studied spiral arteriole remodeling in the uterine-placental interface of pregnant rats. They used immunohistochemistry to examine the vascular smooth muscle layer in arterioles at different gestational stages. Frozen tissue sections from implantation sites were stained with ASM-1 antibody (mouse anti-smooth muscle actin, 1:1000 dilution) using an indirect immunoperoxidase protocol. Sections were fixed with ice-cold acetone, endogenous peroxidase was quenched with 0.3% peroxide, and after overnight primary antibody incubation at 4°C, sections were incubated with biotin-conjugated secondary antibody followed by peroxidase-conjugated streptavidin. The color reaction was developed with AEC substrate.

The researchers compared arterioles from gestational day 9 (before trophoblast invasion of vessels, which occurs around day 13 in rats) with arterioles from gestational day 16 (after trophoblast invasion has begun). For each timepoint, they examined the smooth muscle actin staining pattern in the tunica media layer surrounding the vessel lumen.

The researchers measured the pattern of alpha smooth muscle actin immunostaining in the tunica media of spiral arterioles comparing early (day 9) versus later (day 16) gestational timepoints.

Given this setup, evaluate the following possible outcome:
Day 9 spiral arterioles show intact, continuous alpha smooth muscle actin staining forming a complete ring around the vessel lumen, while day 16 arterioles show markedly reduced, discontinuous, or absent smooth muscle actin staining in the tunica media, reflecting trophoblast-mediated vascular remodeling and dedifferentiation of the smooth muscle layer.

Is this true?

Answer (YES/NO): YES